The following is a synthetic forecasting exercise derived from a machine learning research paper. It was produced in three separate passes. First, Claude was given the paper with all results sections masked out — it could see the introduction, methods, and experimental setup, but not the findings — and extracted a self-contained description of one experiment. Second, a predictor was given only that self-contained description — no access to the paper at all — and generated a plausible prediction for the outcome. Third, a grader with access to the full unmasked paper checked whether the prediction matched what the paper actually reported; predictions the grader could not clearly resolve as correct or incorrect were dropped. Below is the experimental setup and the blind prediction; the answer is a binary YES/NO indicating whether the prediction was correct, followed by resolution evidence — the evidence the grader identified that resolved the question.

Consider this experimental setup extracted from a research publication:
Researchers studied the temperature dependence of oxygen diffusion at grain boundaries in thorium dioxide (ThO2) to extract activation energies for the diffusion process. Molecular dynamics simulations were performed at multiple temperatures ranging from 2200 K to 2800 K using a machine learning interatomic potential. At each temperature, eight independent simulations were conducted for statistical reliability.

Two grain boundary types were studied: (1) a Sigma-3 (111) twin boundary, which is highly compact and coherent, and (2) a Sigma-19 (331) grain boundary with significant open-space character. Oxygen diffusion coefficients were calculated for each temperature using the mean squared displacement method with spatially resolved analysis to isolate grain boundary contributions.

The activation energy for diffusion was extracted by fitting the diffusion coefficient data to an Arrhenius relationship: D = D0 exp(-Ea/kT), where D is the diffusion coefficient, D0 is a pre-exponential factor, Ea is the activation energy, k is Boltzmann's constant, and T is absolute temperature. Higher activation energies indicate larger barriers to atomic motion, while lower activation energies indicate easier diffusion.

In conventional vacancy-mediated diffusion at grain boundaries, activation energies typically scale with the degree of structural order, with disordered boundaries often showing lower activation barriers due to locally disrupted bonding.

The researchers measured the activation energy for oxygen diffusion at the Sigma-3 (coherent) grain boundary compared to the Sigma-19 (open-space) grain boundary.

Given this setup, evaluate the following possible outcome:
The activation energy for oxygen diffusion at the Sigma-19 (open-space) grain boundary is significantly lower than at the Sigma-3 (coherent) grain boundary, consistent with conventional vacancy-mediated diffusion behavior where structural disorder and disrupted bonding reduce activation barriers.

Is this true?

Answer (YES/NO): NO